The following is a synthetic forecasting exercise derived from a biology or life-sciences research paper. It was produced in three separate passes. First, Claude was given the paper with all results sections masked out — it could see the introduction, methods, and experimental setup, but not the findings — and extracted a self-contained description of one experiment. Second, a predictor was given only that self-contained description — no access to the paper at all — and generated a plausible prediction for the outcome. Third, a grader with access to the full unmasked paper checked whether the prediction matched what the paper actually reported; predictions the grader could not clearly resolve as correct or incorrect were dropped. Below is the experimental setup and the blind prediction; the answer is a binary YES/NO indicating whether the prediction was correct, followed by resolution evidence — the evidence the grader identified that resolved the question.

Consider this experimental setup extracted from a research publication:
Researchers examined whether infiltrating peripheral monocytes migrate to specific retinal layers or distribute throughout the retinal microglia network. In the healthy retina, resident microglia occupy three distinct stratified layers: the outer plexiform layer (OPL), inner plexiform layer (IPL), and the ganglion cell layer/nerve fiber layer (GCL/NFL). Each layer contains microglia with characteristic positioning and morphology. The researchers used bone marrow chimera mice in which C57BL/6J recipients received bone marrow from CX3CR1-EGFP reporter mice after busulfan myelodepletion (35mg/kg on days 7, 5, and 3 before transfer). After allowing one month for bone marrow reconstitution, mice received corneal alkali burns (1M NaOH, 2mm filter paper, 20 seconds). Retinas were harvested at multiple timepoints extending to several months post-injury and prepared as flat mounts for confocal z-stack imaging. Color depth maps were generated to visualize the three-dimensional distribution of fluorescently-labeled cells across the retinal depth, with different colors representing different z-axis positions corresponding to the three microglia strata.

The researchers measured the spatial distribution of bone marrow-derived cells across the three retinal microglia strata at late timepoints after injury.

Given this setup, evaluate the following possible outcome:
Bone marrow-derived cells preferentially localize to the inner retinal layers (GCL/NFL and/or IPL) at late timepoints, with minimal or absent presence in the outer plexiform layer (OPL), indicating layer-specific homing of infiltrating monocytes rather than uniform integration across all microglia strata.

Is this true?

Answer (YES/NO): NO